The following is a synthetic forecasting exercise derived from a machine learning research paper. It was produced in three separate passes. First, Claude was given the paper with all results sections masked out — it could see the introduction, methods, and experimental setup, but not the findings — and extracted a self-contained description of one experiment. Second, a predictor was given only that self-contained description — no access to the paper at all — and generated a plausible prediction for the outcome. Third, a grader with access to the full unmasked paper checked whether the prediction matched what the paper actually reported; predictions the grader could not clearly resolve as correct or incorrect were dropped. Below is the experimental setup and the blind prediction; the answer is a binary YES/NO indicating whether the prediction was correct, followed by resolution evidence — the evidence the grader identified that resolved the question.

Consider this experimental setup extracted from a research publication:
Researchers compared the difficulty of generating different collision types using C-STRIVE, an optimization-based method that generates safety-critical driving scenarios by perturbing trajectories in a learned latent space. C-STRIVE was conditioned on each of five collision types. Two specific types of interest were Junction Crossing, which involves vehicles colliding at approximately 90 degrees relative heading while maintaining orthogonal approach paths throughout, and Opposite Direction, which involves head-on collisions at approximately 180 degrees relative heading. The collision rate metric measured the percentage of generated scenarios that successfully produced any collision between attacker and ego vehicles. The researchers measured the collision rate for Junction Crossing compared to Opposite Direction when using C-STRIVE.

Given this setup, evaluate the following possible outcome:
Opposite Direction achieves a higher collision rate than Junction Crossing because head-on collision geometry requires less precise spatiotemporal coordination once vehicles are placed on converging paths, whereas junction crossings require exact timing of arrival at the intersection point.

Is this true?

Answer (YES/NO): YES